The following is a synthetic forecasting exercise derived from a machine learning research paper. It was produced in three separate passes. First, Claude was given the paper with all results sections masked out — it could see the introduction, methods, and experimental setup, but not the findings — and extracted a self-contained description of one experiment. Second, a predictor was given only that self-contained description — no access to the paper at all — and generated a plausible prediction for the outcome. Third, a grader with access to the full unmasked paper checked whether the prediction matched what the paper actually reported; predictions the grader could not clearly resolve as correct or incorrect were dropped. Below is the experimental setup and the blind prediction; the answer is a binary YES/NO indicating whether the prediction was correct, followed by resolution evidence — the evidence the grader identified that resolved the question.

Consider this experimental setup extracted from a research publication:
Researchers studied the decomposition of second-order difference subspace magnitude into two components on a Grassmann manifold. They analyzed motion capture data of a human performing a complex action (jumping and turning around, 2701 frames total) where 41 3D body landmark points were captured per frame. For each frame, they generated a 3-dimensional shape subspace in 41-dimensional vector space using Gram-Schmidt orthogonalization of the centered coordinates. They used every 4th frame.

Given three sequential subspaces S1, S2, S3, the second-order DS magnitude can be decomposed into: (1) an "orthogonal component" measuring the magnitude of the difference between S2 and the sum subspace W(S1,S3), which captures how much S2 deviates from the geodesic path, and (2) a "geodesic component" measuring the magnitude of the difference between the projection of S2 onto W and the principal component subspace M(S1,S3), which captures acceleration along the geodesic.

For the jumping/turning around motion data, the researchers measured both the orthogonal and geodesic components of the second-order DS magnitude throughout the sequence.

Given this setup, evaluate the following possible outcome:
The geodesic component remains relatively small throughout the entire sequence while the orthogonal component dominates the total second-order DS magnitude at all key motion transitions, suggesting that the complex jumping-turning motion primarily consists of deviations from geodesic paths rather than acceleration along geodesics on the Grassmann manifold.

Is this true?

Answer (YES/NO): NO